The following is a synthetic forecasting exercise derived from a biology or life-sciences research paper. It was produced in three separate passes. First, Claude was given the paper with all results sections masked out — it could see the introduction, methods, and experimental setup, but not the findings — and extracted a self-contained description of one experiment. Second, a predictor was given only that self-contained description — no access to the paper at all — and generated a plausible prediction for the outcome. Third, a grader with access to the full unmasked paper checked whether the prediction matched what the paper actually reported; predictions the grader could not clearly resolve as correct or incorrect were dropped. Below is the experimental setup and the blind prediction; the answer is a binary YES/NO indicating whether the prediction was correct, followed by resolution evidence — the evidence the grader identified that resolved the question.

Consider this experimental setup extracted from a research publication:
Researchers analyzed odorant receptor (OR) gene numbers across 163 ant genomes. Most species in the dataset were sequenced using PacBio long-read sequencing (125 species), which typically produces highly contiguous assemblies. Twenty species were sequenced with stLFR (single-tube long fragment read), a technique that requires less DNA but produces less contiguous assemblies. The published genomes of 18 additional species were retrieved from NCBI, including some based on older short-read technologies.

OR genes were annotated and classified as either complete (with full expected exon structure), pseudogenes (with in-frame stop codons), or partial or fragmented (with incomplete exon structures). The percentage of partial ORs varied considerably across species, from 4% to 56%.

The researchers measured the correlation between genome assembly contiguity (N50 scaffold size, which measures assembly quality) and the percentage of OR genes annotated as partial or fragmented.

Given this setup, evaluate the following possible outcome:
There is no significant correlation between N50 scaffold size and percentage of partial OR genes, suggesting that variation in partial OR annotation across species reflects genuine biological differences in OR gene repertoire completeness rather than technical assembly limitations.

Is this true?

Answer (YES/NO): NO